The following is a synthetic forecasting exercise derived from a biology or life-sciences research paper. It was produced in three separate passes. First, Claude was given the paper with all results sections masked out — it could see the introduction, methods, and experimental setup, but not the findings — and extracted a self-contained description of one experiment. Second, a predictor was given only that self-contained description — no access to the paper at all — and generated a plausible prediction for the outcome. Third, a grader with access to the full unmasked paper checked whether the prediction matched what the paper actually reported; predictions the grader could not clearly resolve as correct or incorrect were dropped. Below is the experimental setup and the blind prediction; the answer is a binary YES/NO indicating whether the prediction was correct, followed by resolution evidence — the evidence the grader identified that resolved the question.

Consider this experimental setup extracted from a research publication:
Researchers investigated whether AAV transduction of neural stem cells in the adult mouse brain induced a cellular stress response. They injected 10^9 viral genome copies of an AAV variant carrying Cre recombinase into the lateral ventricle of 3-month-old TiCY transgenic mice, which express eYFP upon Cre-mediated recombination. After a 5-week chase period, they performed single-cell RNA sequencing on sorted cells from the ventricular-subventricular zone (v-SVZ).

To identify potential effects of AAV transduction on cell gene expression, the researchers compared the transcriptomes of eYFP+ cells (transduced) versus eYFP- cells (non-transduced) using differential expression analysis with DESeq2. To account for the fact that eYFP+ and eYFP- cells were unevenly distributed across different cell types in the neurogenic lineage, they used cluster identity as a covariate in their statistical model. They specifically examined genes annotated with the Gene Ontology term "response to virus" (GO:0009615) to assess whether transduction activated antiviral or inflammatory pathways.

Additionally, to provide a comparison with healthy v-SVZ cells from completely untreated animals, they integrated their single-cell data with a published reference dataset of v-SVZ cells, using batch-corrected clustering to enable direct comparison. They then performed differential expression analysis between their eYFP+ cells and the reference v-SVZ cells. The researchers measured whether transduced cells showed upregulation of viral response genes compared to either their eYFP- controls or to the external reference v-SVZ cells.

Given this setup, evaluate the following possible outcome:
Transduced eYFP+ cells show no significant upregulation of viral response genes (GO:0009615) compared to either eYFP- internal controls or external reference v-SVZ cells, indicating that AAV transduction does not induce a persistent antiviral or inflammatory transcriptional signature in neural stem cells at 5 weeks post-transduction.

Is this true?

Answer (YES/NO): YES